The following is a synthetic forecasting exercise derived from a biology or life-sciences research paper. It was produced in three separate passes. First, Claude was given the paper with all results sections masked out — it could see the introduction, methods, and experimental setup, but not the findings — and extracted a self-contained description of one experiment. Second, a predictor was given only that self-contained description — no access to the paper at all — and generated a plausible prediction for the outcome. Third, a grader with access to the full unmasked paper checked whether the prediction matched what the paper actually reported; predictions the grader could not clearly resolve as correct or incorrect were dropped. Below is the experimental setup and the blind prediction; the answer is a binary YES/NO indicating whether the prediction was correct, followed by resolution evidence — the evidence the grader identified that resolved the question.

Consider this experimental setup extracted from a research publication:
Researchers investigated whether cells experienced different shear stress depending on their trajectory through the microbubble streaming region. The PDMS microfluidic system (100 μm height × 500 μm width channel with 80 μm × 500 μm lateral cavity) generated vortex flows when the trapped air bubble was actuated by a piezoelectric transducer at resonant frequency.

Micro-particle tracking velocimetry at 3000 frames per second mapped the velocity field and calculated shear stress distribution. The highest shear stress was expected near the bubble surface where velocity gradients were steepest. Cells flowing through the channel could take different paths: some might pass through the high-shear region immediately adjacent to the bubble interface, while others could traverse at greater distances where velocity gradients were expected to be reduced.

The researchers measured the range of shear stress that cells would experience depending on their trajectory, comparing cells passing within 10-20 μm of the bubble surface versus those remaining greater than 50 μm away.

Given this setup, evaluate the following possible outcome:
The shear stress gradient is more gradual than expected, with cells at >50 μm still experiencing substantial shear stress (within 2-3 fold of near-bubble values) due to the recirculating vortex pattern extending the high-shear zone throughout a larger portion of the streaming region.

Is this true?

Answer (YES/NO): NO